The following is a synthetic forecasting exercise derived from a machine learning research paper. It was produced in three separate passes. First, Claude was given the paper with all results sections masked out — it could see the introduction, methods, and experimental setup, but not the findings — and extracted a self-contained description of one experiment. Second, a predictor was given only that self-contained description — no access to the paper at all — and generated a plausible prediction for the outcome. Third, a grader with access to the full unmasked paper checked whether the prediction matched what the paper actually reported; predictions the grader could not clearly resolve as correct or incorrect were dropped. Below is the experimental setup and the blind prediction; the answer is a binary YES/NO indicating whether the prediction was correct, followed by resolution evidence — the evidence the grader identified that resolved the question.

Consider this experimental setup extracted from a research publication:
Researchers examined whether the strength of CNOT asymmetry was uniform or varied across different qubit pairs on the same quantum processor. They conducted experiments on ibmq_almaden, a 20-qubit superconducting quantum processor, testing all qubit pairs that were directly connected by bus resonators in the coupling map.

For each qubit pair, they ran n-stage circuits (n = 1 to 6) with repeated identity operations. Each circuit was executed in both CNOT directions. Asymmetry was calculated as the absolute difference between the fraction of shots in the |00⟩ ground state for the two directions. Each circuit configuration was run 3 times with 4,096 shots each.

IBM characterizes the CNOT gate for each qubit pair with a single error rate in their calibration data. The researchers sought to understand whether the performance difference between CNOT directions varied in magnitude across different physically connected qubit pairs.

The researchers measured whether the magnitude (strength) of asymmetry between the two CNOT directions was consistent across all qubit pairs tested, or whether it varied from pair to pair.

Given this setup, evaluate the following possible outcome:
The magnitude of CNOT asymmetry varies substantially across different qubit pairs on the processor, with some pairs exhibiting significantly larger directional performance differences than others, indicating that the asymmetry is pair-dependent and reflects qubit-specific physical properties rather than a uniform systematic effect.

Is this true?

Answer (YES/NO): YES